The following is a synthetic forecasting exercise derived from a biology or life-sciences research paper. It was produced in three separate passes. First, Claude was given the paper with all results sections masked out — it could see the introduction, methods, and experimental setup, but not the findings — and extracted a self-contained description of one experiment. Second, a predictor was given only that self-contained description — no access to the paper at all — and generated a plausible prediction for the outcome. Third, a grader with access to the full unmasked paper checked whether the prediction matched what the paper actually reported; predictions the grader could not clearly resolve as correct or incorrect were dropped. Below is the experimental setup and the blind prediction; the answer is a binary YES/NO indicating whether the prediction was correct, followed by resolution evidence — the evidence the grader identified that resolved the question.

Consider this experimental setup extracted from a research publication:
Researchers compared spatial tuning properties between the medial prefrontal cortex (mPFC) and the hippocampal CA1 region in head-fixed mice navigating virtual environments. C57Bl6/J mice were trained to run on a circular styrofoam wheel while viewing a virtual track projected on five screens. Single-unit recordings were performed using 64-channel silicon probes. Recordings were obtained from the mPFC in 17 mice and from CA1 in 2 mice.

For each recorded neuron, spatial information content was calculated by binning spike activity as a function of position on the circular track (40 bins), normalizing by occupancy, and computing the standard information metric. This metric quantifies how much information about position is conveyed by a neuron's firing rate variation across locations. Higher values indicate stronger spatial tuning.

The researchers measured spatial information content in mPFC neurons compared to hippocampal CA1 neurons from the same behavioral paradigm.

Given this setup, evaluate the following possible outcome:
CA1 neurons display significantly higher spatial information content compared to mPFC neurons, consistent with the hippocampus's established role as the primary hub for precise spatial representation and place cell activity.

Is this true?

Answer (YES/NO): YES